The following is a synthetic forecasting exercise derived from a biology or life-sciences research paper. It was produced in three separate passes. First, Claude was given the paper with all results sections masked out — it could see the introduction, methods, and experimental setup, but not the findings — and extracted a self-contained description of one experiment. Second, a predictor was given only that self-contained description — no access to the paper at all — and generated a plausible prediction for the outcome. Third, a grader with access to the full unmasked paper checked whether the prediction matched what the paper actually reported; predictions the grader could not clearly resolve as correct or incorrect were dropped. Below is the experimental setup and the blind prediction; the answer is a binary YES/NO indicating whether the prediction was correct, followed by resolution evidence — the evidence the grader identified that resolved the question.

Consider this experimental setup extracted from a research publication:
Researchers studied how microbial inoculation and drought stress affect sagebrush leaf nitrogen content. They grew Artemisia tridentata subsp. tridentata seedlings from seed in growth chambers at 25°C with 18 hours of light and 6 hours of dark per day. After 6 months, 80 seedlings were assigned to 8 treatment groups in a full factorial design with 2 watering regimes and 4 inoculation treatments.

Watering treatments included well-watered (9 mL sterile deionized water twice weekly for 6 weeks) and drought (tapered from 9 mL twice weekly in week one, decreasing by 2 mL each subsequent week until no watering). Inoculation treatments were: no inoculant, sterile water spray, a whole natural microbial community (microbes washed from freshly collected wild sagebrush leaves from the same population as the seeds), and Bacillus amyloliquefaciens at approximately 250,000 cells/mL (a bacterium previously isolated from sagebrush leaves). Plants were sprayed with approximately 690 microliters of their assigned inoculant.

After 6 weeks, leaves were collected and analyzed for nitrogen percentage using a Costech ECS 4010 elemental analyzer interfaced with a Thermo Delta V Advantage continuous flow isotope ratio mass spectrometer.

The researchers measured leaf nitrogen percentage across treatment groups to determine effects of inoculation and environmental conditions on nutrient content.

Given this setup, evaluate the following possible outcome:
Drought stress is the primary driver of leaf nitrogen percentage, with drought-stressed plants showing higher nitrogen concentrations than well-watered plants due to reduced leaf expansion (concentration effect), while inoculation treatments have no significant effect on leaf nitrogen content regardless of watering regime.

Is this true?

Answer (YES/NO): NO